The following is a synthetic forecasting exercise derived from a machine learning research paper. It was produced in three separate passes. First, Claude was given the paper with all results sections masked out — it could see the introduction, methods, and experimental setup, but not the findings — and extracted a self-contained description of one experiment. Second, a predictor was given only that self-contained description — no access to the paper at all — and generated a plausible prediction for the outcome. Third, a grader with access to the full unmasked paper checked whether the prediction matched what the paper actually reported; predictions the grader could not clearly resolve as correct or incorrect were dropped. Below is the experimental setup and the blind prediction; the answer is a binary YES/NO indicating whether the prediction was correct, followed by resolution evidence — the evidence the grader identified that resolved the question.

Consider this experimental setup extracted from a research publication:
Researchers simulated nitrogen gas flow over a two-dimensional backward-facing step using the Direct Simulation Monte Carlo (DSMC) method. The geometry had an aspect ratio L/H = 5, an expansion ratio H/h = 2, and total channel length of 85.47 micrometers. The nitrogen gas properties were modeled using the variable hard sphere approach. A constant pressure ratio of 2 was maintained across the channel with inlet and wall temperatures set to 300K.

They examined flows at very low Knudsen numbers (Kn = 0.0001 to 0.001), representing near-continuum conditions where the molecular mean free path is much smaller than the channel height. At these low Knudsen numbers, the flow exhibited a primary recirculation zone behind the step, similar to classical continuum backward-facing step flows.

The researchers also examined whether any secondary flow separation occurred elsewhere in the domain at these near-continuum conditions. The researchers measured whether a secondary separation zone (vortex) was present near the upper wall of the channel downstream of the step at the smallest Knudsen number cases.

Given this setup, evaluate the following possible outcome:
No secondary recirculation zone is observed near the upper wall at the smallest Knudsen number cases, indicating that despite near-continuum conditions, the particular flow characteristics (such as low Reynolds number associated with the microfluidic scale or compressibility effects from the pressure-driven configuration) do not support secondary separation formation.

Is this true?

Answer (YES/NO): NO